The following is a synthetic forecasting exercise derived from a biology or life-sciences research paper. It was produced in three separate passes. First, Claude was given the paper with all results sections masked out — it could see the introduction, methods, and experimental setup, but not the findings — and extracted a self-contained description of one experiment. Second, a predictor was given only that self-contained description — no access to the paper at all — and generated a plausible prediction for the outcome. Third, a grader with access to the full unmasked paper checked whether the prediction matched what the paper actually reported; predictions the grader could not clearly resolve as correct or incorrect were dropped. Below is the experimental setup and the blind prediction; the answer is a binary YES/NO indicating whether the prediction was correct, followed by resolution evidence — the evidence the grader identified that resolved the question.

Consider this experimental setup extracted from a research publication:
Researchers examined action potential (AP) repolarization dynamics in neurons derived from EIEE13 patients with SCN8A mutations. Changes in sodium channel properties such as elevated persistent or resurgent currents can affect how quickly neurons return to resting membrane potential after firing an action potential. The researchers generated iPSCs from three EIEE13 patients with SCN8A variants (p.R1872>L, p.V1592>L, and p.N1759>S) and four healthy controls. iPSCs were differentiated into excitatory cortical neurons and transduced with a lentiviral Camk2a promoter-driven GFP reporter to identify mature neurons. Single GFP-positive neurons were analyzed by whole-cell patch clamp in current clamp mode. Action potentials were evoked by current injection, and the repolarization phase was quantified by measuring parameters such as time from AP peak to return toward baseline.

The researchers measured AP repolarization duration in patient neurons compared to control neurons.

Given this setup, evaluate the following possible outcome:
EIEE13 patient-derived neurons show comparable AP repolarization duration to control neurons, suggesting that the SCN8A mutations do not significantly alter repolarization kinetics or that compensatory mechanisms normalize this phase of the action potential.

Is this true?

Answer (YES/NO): NO